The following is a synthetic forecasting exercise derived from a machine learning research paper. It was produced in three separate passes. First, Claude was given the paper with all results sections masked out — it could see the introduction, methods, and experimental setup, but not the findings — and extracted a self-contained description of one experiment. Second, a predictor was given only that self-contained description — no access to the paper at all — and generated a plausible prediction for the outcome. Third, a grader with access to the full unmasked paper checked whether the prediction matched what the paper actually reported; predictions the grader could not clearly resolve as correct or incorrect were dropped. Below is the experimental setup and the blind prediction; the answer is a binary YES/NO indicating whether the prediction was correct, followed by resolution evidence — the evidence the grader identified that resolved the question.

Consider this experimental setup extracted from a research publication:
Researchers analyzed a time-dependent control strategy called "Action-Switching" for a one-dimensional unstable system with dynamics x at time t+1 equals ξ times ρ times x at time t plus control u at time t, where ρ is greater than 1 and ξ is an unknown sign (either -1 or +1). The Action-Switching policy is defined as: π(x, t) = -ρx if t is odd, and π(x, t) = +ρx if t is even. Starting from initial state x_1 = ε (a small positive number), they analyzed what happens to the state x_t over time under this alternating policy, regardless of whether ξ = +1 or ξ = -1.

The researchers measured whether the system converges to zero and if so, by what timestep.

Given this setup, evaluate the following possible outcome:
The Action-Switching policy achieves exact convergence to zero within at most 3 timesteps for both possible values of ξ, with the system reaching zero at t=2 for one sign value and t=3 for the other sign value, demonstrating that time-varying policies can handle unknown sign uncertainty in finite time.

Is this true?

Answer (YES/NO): NO